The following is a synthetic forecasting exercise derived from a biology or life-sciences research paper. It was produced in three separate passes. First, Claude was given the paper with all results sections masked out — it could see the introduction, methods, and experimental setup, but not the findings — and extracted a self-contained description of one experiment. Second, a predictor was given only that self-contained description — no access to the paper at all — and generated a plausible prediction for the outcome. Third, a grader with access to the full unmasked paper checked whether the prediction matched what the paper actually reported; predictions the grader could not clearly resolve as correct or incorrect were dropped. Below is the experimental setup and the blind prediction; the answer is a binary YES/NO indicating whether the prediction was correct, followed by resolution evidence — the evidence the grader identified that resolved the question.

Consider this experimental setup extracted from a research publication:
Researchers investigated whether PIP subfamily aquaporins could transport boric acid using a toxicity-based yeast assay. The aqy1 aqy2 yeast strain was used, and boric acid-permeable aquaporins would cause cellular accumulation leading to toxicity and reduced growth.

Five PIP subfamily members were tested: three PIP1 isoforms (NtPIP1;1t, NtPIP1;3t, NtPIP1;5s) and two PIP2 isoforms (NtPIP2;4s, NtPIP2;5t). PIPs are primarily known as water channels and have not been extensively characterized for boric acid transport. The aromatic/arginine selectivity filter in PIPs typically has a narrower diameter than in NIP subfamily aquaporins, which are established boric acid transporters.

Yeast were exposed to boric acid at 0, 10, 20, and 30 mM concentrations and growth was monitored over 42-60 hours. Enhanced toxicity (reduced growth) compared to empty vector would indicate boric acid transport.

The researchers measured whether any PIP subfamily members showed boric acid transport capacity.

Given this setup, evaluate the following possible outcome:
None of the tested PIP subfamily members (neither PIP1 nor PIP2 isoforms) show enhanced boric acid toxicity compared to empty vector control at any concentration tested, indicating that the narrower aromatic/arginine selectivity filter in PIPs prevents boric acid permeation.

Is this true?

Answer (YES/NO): NO